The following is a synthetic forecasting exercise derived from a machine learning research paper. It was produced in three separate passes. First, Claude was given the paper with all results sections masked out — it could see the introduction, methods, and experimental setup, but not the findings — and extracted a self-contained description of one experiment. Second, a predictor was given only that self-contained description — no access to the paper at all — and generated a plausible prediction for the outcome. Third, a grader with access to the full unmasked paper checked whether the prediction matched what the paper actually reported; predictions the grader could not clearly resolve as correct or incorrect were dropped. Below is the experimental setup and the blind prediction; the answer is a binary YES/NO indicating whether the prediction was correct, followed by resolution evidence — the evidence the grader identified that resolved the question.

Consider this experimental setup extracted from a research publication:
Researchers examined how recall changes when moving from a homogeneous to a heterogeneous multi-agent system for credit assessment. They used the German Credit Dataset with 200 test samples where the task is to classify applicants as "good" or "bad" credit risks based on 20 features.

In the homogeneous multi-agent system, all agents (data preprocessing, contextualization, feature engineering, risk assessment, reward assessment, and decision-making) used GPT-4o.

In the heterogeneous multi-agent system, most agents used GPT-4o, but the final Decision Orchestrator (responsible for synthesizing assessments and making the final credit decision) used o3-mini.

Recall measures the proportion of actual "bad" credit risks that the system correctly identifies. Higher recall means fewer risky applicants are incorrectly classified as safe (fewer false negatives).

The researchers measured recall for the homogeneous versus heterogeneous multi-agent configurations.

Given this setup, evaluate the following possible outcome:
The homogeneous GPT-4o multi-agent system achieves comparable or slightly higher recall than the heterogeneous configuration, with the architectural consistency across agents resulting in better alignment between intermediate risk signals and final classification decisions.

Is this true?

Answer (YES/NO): NO